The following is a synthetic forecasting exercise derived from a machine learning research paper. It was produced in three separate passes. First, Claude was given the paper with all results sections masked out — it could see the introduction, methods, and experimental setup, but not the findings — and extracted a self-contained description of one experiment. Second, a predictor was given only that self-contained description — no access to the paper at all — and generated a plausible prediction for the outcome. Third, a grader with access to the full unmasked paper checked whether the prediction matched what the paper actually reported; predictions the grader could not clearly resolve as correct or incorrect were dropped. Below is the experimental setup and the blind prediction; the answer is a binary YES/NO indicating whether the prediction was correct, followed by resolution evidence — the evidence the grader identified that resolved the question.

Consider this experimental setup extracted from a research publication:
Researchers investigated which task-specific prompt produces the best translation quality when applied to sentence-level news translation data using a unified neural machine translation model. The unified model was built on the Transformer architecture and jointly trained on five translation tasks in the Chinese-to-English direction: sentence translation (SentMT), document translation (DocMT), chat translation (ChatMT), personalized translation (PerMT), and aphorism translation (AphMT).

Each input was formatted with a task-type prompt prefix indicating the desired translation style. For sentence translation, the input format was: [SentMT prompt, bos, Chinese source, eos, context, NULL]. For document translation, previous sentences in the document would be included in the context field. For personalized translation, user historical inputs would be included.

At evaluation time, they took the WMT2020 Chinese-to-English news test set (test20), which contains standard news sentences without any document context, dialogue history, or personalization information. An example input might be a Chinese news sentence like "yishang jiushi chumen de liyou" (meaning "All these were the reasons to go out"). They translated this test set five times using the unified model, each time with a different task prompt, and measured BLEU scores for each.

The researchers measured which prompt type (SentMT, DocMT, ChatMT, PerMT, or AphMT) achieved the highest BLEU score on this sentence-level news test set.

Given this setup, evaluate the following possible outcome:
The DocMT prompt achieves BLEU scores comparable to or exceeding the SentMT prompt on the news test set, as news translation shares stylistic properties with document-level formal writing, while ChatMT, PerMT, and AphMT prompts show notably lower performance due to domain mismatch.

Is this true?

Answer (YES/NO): NO